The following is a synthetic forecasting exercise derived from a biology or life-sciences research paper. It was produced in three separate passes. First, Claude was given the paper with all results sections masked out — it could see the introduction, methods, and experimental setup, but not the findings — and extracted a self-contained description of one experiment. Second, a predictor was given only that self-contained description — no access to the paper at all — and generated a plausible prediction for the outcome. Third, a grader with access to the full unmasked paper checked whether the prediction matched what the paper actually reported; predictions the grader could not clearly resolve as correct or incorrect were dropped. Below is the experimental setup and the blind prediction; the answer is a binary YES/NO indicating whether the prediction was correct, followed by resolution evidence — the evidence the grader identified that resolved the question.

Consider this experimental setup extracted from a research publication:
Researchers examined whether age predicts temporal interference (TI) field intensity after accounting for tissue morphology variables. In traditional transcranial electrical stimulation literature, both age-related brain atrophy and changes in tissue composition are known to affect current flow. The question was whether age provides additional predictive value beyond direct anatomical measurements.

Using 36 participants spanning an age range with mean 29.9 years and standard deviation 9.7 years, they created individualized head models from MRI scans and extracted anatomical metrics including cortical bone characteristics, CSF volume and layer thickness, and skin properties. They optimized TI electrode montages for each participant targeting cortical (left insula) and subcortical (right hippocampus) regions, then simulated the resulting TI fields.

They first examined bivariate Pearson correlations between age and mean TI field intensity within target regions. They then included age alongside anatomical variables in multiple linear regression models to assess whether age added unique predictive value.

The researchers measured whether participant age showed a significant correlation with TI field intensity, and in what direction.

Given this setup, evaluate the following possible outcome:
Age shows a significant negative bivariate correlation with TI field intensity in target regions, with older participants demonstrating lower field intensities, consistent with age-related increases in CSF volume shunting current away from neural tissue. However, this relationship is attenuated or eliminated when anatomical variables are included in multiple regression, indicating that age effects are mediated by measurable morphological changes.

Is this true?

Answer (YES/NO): NO